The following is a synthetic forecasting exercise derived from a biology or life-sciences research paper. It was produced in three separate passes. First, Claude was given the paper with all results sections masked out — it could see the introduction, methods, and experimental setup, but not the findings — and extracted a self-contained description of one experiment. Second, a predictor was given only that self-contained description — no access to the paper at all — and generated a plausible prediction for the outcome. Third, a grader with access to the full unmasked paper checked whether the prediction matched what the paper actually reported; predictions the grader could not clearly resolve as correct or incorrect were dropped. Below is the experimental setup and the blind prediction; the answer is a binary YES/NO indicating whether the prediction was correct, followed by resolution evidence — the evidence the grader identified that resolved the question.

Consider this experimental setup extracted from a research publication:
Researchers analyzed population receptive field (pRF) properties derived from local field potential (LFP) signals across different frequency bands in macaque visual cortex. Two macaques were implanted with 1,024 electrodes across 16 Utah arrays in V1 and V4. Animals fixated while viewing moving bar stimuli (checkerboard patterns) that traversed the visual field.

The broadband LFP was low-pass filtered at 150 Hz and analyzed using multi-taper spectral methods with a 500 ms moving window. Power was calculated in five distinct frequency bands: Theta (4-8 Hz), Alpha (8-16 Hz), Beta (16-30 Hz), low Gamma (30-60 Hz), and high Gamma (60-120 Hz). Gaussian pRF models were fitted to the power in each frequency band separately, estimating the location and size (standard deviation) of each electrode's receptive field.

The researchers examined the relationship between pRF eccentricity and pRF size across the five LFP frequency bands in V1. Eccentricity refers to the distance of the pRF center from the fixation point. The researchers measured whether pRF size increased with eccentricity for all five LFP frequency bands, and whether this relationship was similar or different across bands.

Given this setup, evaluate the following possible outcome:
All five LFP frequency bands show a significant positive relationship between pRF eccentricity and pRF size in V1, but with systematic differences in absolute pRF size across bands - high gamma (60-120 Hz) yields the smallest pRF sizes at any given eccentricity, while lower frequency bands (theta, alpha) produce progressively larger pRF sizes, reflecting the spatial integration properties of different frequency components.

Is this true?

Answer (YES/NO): NO